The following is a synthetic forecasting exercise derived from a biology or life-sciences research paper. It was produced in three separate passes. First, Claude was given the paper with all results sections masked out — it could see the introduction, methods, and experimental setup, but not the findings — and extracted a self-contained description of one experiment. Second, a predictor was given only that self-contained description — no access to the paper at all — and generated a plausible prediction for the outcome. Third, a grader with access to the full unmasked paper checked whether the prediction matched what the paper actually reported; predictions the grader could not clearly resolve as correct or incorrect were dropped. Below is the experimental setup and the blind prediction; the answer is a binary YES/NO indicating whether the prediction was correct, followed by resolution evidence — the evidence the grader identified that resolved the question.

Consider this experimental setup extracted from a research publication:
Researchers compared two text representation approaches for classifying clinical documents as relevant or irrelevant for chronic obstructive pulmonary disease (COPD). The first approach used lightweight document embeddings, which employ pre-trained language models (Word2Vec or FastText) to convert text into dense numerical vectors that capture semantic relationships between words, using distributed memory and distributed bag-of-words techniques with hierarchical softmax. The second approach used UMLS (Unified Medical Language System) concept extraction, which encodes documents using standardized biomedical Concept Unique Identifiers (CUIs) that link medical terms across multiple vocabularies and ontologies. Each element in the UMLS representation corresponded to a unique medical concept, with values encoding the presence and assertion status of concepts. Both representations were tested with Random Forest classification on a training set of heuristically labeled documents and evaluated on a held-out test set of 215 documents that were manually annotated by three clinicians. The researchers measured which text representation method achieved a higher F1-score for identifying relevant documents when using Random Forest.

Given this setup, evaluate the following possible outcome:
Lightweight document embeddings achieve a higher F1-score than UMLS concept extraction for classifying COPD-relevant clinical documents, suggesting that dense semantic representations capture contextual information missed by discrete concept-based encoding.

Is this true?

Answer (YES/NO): YES